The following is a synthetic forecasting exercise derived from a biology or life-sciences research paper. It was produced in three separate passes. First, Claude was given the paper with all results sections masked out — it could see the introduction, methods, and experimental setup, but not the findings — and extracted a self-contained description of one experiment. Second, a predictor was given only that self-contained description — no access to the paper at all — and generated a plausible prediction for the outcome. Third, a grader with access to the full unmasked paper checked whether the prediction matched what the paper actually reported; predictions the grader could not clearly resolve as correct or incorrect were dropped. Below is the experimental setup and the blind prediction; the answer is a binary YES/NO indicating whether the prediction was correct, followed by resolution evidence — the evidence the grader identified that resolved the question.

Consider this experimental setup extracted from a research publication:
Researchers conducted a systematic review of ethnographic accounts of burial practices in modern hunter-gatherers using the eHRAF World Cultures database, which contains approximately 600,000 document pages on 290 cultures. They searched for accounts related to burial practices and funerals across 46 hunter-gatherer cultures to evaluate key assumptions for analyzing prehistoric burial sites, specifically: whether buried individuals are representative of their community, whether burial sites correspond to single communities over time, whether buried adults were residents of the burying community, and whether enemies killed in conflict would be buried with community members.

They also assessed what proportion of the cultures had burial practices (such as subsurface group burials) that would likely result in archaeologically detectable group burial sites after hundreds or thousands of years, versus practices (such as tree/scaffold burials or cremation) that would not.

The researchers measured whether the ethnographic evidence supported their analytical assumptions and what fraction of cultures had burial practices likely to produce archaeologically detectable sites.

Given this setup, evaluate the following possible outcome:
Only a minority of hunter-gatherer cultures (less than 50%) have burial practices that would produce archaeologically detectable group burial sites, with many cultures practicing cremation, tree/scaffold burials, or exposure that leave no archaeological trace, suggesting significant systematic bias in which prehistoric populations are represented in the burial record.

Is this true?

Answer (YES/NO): YES